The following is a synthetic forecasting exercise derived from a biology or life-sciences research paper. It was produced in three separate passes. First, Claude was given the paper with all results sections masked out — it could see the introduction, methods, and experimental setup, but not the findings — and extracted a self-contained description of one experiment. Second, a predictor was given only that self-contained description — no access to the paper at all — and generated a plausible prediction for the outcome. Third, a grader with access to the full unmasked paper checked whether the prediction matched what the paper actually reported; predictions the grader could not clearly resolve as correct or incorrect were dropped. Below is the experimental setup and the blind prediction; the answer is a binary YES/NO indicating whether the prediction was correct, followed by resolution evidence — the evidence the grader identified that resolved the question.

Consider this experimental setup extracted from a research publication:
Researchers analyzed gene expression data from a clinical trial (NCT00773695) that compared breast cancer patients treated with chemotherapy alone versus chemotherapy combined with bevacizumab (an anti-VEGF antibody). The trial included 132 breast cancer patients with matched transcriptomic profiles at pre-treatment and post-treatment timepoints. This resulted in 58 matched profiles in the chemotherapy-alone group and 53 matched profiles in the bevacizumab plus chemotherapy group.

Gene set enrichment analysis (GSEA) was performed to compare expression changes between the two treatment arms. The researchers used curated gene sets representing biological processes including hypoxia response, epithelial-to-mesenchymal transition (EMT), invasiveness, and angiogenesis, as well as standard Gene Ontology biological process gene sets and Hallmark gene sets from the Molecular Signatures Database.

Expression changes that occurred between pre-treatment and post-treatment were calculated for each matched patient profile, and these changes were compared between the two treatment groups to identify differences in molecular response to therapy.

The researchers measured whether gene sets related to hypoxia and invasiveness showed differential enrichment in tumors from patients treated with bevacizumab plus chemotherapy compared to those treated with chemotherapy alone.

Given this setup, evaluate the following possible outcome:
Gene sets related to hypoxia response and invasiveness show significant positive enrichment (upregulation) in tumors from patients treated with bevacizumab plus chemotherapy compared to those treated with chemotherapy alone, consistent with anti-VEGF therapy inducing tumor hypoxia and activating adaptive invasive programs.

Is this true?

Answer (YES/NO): YES